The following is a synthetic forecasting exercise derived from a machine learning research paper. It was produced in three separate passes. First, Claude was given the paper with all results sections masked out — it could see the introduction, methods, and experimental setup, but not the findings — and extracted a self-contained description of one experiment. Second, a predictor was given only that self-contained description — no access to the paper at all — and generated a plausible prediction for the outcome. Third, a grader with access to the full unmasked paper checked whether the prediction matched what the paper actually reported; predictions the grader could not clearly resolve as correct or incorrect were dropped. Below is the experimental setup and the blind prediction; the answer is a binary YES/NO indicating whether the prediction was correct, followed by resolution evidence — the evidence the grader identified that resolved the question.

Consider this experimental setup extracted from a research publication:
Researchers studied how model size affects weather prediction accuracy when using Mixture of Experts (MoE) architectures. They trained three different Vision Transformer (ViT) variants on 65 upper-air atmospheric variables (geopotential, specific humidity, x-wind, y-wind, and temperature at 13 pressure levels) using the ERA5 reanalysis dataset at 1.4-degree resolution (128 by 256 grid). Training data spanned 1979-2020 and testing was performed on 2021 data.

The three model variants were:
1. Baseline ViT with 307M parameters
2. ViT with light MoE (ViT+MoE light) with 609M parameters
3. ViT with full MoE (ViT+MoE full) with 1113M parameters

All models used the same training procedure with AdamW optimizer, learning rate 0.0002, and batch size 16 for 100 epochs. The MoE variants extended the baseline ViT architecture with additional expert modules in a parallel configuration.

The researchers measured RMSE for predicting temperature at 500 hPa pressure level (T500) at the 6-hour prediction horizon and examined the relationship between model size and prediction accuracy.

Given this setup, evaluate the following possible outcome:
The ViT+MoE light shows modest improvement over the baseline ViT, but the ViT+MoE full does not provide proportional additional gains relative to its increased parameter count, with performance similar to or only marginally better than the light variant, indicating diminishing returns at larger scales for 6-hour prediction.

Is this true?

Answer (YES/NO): NO